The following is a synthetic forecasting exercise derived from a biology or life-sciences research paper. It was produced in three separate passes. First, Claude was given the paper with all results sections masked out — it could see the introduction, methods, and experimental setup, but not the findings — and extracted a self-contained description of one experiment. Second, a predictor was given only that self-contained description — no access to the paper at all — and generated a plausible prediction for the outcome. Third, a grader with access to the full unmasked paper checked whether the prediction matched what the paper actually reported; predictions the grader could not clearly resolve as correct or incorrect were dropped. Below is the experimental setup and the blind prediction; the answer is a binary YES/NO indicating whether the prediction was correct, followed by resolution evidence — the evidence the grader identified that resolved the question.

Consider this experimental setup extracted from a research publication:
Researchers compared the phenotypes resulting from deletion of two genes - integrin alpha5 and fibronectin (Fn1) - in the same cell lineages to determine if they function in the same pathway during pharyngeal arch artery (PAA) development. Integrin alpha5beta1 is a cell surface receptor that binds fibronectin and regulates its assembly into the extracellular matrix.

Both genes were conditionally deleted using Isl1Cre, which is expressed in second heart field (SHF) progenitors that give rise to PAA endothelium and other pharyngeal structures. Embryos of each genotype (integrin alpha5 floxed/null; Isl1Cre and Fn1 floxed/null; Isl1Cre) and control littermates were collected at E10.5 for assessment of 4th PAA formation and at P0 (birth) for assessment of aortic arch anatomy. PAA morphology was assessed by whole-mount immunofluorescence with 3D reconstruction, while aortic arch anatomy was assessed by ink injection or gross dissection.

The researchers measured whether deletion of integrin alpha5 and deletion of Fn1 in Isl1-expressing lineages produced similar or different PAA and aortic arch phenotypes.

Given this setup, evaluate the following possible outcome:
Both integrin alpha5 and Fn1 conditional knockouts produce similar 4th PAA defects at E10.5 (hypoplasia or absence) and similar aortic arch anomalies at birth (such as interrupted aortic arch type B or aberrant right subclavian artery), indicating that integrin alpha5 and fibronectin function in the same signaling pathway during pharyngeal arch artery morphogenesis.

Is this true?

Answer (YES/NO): YES